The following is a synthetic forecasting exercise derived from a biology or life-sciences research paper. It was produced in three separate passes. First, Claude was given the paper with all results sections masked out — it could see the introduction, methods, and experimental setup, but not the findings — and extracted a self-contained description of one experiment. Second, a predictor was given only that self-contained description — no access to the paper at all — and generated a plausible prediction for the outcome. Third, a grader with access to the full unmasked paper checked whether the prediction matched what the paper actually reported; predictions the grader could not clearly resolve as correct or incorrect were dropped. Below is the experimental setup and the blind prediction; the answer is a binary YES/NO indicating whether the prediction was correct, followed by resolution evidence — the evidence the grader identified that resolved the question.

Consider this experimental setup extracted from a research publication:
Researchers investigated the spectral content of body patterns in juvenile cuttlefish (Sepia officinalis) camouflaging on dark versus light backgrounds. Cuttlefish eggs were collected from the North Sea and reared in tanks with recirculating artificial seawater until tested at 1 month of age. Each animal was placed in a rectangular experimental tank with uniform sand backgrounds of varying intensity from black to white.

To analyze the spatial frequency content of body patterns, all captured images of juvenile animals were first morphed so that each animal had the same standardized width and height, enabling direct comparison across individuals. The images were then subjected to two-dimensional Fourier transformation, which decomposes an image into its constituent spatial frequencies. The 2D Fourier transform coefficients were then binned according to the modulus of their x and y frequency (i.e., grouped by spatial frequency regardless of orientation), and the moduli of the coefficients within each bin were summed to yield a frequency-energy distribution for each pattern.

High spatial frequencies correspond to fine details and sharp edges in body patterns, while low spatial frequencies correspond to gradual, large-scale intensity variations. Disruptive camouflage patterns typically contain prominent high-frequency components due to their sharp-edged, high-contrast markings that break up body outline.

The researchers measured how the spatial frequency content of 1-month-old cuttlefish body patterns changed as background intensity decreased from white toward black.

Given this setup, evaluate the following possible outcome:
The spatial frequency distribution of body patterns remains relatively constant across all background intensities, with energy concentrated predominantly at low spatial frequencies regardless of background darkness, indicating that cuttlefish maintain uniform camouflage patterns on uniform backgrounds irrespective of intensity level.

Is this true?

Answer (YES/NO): NO